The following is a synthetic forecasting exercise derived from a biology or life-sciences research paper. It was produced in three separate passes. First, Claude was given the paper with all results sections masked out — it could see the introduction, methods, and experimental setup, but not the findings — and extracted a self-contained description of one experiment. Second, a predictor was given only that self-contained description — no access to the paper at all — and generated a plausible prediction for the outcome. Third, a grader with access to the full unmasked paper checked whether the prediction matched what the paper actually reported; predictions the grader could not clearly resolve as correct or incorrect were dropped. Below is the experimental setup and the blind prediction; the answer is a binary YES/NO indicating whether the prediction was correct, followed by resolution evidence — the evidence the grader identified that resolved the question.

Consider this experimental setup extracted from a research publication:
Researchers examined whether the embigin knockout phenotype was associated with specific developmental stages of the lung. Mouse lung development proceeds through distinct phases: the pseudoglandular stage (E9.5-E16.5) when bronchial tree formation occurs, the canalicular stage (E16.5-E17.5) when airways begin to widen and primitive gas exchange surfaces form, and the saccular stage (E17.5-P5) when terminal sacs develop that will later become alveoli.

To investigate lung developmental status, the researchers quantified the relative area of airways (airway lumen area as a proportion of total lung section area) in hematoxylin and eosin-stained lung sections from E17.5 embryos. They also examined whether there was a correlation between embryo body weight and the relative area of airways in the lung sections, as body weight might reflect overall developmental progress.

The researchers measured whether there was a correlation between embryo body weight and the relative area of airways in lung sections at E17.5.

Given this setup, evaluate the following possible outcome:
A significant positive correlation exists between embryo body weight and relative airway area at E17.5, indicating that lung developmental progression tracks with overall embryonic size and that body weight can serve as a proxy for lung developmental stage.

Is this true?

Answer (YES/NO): YES